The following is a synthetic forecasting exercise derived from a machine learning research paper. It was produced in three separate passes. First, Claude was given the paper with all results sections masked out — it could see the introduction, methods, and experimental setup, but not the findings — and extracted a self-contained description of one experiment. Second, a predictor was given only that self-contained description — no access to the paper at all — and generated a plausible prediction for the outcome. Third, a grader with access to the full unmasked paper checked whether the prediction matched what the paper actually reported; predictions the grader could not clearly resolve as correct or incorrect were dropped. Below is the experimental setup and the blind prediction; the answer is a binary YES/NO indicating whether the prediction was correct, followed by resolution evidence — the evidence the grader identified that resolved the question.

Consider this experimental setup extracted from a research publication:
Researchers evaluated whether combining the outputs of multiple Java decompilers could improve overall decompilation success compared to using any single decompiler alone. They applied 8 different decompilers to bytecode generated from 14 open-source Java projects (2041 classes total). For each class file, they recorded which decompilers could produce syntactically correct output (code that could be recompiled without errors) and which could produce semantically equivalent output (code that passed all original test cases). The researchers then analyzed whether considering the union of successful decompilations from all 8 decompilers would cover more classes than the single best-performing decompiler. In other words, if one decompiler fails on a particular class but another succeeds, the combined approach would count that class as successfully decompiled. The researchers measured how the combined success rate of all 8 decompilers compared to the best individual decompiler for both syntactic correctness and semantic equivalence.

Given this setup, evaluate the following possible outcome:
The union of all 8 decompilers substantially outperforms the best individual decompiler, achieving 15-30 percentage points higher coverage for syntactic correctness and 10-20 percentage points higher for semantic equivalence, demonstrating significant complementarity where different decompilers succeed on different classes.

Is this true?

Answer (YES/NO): NO